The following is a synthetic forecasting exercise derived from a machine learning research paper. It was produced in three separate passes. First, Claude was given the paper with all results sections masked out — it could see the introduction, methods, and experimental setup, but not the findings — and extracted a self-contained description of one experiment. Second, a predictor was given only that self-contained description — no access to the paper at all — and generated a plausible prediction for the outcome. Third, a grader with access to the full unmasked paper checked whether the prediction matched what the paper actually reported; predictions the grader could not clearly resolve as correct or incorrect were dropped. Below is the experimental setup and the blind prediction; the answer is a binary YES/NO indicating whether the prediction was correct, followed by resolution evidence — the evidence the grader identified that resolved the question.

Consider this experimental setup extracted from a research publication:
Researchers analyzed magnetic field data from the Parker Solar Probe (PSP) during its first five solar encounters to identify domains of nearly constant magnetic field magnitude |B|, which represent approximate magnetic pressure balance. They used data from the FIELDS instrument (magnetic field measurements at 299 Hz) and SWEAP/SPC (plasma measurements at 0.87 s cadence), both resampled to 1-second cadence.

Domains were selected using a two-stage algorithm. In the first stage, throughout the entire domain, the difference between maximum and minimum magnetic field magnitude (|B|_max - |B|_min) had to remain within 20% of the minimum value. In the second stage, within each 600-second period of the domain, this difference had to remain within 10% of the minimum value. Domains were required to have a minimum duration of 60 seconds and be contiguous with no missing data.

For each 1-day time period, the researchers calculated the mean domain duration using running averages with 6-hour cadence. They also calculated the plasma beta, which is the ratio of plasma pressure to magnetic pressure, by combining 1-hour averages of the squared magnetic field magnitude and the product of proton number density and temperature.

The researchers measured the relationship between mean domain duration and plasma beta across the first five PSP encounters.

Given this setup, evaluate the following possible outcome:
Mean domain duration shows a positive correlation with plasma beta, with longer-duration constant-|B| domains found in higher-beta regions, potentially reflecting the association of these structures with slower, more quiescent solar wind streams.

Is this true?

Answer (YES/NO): NO